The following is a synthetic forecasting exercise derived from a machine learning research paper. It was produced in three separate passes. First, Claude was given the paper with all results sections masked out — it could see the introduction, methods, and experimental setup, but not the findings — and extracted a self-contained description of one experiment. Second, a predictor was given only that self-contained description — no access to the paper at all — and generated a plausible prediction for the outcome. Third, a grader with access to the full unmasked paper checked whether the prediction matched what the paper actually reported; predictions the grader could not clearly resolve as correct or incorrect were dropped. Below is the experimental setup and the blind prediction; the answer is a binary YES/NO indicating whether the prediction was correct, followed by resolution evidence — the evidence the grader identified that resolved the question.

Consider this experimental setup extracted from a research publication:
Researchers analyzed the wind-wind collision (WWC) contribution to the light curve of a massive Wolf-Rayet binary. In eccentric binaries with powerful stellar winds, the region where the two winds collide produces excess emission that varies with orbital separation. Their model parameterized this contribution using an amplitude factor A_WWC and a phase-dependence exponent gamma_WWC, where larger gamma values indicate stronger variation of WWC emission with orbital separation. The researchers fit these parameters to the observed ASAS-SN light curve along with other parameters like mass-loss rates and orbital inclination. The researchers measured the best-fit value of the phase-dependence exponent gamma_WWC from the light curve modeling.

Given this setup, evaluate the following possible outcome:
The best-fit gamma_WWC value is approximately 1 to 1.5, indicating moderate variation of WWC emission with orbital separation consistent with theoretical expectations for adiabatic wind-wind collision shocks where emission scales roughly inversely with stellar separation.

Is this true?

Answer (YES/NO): YES